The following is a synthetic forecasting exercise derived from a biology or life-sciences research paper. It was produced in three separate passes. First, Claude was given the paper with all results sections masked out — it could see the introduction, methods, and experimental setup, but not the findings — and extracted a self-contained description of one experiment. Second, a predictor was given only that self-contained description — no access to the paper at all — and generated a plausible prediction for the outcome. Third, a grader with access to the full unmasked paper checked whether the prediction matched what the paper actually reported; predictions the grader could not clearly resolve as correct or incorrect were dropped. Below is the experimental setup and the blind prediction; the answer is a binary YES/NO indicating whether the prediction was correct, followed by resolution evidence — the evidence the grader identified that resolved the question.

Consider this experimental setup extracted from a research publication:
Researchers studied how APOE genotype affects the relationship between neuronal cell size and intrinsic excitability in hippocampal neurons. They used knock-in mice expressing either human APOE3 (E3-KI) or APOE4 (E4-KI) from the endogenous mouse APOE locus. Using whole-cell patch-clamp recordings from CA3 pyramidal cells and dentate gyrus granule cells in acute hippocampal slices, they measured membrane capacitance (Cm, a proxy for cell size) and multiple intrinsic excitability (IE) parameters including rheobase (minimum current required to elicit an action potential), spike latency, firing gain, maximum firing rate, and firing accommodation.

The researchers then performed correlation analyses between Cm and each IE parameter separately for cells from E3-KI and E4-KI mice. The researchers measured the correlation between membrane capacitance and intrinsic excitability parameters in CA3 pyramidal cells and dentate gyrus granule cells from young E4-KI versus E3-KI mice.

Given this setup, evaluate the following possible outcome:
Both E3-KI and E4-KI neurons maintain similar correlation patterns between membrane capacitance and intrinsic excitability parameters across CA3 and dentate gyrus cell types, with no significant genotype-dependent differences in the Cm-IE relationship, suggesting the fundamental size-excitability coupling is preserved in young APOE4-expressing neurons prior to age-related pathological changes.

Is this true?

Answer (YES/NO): NO